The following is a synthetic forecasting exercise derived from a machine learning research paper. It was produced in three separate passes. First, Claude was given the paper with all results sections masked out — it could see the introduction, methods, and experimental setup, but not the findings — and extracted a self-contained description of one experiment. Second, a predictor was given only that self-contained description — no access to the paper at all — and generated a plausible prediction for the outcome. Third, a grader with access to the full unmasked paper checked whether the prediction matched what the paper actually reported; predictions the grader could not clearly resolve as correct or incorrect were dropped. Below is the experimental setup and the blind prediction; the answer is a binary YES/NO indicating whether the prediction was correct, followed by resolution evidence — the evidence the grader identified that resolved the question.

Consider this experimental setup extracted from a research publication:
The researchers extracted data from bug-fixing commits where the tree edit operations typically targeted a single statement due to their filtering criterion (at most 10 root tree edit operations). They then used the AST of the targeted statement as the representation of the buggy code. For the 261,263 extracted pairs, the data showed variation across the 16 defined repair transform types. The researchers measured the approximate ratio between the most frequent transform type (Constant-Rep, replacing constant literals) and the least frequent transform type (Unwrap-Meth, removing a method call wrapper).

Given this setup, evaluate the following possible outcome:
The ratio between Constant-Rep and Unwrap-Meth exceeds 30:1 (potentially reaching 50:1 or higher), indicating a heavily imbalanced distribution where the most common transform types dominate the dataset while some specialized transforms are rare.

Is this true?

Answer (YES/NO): YES